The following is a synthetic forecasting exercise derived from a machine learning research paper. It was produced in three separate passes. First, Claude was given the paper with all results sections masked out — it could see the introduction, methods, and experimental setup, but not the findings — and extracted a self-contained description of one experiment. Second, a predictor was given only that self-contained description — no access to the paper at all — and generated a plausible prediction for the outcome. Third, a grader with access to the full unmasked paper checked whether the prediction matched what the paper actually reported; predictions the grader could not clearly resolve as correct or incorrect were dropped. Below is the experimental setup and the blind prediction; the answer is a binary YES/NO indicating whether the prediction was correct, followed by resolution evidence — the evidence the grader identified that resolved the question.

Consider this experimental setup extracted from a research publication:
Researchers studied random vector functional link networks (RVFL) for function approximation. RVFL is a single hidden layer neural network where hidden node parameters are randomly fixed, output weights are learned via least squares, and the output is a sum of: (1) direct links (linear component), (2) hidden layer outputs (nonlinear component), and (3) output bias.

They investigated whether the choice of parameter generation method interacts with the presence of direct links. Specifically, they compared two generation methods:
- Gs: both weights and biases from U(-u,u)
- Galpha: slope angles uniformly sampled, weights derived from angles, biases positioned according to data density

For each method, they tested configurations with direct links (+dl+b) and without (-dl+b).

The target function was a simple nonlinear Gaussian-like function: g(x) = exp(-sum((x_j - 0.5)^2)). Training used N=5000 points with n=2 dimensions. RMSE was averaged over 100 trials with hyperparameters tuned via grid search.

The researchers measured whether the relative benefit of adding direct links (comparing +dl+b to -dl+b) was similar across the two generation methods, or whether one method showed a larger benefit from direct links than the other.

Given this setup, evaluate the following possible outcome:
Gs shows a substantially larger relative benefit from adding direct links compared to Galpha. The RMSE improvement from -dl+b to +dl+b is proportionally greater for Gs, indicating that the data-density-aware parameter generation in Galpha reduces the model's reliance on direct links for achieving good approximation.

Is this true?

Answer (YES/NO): NO